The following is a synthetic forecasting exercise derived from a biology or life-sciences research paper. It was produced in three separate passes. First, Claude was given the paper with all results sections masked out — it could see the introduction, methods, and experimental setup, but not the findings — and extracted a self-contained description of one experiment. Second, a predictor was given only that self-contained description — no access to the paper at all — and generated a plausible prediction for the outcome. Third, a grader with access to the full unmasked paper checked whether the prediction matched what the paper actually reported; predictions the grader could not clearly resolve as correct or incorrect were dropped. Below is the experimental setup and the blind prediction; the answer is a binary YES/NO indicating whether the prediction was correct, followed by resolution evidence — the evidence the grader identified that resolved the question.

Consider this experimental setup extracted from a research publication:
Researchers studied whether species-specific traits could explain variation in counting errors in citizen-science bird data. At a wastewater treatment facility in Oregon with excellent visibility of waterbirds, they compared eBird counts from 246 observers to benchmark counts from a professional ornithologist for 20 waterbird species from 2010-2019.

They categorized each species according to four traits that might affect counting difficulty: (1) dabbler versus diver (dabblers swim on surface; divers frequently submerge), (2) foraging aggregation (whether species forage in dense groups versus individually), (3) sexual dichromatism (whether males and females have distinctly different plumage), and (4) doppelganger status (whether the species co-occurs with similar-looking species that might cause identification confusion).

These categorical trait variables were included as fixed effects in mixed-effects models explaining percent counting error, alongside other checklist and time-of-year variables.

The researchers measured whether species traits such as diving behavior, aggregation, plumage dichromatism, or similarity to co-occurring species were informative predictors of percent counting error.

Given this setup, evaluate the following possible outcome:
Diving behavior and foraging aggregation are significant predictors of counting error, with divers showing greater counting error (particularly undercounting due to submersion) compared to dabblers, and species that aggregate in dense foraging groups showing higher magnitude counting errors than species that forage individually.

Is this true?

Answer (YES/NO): NO